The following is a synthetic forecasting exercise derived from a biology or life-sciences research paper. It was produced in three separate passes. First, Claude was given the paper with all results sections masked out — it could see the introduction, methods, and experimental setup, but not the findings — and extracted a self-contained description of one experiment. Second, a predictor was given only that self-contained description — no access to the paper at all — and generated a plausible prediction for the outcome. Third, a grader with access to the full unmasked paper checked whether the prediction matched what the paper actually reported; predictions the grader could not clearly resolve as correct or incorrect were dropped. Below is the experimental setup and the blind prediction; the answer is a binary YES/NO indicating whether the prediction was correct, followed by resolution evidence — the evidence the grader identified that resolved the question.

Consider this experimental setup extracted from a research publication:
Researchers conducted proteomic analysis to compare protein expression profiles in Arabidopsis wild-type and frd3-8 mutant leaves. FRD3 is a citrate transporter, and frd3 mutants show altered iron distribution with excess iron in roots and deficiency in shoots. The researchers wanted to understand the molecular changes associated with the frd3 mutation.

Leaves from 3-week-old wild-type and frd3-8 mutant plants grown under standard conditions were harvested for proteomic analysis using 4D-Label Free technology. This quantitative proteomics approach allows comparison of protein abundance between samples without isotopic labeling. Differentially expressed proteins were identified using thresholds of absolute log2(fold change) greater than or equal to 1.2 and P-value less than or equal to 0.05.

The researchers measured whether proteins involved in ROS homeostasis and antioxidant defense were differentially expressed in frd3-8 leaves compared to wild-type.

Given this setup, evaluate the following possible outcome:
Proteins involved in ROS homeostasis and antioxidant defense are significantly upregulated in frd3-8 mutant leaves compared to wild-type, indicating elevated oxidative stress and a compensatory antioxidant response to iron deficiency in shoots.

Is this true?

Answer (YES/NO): YES